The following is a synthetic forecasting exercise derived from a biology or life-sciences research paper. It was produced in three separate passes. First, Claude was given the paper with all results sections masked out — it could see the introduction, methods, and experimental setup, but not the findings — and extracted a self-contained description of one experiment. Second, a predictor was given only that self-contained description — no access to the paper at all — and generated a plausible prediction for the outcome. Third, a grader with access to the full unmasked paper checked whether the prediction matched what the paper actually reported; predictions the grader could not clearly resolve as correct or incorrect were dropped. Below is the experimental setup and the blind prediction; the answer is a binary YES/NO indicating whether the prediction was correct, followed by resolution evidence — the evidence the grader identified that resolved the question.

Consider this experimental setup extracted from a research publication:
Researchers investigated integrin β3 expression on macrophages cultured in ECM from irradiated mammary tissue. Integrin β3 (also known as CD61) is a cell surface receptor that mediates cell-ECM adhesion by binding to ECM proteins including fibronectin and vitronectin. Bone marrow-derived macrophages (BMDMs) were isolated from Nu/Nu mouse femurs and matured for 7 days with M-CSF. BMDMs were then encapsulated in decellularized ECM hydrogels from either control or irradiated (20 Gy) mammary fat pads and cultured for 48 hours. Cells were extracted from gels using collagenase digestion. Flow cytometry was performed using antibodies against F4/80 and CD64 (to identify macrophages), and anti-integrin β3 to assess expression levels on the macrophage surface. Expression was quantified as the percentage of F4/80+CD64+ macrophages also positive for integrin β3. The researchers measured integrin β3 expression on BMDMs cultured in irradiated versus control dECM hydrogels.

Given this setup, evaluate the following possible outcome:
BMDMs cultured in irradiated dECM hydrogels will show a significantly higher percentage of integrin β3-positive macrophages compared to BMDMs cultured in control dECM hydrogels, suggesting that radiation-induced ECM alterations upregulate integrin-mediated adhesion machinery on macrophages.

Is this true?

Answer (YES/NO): NO